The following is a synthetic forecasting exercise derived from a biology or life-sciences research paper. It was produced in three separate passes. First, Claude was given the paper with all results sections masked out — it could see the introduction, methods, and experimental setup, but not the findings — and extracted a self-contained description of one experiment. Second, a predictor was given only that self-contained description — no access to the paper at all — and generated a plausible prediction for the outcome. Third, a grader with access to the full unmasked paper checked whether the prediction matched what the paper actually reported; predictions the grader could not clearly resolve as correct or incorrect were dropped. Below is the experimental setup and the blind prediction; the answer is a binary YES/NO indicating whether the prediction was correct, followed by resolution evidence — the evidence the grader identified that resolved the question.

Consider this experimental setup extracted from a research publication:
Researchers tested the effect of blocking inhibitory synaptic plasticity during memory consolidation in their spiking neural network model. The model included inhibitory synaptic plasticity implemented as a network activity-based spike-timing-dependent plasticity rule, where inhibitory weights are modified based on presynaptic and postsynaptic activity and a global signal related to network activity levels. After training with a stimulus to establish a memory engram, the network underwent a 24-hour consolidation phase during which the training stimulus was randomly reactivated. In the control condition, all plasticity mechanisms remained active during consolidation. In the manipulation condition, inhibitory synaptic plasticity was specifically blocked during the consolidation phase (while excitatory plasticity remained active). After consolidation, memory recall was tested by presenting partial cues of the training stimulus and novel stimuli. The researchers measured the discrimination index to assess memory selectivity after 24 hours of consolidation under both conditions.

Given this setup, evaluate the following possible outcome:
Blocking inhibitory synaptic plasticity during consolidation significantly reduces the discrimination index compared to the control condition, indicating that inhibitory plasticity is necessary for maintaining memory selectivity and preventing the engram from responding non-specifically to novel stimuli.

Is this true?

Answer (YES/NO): YES